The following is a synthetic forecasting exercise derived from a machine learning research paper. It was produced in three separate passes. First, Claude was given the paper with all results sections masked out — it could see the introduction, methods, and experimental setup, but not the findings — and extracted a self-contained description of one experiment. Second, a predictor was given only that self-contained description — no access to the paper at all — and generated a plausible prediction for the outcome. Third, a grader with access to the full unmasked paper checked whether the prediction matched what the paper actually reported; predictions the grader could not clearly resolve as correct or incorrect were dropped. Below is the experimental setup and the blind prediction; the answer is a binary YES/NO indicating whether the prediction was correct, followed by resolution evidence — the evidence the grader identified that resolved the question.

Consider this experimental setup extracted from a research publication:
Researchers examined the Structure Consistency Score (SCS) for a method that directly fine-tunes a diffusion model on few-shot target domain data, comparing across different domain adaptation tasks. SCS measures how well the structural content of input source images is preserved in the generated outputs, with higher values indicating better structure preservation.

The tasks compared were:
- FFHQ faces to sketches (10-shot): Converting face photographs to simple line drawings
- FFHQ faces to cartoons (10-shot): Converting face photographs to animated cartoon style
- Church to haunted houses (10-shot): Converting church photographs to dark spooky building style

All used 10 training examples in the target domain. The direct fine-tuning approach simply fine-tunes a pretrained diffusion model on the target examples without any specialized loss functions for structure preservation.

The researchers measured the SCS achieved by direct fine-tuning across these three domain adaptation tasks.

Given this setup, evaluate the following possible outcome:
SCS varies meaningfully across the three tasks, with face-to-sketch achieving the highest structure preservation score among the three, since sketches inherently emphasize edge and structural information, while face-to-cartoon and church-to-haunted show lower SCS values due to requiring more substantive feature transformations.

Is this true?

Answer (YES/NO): NO